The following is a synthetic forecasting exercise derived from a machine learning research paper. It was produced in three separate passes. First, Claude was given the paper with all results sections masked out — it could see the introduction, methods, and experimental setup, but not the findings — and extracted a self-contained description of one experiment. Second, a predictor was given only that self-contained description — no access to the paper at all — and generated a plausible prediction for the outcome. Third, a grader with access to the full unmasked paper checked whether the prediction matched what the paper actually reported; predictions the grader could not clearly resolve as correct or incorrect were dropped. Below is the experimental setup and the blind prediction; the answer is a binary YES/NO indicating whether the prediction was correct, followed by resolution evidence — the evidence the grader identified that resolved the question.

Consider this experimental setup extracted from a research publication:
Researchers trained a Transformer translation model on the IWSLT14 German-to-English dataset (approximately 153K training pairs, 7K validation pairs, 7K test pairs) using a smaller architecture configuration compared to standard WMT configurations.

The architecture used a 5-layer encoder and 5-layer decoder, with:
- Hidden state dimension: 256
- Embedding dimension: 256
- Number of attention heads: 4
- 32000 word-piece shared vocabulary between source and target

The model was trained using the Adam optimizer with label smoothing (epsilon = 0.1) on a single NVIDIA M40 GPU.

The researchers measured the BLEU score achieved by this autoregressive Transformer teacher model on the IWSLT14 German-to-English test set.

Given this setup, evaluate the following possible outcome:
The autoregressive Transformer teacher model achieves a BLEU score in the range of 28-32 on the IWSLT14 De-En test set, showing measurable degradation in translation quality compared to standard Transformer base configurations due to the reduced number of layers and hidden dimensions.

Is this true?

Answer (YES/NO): NO